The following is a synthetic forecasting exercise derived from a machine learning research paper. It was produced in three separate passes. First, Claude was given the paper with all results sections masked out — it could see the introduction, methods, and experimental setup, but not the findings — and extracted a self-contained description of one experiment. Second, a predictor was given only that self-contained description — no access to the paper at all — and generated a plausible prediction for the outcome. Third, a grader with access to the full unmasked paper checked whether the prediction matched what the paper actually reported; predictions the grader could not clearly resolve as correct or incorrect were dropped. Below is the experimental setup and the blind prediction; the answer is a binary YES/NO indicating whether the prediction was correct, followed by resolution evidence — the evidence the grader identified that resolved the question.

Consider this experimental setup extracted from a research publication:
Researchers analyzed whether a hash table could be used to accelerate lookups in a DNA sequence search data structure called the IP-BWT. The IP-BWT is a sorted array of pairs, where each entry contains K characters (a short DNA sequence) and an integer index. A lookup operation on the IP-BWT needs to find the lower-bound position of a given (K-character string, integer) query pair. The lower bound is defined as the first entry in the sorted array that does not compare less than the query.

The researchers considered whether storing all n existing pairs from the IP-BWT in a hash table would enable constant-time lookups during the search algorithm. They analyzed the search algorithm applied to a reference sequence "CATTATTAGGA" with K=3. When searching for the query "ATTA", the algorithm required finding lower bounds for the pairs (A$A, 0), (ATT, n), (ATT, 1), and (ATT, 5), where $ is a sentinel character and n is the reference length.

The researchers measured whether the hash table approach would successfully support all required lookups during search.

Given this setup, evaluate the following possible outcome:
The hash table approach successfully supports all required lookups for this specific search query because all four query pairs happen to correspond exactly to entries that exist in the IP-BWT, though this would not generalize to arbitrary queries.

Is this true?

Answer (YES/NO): NO